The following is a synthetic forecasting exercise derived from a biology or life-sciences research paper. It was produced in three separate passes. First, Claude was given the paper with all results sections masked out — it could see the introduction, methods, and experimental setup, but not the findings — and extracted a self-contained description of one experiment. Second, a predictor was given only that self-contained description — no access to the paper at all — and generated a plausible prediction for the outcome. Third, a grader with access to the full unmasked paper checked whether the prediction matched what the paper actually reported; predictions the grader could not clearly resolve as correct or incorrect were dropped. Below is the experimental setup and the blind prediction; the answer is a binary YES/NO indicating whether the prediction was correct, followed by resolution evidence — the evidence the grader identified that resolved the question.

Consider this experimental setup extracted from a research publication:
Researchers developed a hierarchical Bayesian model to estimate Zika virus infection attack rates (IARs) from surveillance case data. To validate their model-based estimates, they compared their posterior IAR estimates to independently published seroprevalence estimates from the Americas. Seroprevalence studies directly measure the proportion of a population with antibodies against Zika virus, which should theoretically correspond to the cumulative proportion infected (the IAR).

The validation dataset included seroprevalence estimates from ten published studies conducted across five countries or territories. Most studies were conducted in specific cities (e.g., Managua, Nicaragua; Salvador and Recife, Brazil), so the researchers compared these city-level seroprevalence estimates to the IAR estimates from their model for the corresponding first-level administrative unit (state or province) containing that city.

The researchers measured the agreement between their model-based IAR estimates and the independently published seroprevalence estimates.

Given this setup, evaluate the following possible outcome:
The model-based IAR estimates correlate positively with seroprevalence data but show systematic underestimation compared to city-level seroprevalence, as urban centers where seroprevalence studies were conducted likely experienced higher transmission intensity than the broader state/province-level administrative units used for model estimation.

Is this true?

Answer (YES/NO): NO